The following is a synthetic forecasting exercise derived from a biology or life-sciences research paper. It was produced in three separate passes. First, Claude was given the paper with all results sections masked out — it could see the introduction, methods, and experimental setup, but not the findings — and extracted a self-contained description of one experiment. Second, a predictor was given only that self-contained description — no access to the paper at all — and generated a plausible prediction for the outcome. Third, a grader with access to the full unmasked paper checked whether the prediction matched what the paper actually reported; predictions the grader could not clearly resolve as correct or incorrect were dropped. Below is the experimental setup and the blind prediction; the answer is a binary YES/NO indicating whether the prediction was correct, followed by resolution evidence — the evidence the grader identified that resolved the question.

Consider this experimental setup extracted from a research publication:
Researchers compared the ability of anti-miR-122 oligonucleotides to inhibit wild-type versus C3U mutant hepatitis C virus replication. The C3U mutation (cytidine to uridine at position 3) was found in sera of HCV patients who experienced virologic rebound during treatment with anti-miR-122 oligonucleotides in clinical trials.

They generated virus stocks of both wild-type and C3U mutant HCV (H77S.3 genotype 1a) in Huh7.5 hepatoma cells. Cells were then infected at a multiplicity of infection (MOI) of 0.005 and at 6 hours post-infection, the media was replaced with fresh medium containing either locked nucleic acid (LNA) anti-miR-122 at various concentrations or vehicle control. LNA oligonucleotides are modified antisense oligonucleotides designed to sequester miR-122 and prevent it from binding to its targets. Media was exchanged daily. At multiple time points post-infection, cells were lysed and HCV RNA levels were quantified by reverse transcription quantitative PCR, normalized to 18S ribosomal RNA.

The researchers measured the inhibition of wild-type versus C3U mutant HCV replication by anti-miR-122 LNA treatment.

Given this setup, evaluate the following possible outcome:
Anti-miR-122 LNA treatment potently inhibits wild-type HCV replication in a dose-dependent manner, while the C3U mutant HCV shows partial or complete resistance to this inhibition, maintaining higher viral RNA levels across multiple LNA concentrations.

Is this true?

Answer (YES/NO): NO